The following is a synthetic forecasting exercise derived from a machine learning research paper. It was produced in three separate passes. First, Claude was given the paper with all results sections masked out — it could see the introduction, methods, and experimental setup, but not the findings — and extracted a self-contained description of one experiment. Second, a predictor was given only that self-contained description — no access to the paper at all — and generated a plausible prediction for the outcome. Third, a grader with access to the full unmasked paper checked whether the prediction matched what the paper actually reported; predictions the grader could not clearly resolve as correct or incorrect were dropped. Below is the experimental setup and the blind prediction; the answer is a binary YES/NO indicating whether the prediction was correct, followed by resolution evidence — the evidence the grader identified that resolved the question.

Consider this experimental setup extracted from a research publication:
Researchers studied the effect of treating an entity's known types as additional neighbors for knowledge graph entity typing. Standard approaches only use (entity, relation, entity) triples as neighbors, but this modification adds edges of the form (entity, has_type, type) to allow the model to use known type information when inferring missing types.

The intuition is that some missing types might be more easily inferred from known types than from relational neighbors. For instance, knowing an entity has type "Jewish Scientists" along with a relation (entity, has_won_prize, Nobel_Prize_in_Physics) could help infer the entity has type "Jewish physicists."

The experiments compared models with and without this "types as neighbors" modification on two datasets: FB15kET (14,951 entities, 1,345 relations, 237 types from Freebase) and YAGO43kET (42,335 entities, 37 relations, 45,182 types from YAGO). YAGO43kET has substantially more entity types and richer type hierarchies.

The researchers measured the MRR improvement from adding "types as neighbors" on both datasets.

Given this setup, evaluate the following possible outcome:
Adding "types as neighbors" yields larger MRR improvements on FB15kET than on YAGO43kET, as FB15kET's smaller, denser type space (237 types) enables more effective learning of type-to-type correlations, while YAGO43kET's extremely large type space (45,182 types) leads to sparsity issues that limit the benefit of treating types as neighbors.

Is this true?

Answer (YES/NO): NO